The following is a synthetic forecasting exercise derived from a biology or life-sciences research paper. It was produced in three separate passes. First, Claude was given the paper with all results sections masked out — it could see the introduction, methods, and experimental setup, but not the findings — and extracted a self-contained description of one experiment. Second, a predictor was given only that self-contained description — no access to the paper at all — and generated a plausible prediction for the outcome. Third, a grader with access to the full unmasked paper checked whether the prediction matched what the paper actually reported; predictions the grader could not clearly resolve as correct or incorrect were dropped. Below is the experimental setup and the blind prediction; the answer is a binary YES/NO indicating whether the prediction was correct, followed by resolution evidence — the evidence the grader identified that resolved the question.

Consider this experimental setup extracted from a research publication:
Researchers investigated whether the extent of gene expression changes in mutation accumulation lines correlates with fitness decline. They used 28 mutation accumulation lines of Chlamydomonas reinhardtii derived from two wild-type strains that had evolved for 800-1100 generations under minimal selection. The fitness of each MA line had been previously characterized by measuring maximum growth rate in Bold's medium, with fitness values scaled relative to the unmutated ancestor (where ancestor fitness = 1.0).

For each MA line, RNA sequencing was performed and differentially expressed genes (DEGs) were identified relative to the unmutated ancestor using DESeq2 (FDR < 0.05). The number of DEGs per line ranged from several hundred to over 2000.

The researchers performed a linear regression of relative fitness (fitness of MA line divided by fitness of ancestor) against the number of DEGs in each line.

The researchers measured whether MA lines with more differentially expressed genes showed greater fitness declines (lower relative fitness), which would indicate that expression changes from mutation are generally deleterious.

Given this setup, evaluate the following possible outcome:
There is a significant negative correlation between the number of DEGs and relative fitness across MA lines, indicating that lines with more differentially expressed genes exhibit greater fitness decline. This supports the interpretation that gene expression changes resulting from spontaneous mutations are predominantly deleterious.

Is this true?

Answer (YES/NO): YES